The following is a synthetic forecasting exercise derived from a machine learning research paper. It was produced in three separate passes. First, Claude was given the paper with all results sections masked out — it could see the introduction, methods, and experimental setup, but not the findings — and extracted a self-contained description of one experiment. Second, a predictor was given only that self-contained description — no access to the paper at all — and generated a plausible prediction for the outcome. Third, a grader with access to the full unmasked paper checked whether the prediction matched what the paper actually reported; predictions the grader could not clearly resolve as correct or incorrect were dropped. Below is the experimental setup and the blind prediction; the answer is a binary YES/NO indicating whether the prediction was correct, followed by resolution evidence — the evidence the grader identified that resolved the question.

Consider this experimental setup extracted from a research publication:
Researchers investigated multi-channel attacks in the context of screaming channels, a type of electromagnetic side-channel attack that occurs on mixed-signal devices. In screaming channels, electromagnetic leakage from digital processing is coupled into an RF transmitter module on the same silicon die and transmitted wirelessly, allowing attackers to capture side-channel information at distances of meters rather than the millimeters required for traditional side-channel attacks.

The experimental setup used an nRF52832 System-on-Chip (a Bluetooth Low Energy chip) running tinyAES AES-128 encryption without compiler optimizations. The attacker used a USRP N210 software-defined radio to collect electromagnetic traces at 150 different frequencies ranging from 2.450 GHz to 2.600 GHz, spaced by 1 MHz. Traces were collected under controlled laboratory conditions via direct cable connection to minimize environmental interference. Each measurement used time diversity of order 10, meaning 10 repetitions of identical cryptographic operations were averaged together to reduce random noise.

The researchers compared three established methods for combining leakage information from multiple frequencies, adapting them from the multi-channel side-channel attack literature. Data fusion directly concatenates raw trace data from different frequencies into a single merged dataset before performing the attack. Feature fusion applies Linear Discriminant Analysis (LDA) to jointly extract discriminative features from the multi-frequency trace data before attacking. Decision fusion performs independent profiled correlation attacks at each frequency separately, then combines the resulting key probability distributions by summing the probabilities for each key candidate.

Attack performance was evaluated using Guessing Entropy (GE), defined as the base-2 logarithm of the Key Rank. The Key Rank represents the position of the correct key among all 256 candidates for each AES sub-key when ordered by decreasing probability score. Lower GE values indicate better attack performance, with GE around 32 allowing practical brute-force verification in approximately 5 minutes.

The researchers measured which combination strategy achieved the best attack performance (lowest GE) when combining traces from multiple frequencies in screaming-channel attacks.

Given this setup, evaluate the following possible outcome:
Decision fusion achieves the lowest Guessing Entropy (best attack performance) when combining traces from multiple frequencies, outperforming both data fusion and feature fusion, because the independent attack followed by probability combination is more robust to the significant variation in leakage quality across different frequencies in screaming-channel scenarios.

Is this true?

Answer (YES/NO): NO